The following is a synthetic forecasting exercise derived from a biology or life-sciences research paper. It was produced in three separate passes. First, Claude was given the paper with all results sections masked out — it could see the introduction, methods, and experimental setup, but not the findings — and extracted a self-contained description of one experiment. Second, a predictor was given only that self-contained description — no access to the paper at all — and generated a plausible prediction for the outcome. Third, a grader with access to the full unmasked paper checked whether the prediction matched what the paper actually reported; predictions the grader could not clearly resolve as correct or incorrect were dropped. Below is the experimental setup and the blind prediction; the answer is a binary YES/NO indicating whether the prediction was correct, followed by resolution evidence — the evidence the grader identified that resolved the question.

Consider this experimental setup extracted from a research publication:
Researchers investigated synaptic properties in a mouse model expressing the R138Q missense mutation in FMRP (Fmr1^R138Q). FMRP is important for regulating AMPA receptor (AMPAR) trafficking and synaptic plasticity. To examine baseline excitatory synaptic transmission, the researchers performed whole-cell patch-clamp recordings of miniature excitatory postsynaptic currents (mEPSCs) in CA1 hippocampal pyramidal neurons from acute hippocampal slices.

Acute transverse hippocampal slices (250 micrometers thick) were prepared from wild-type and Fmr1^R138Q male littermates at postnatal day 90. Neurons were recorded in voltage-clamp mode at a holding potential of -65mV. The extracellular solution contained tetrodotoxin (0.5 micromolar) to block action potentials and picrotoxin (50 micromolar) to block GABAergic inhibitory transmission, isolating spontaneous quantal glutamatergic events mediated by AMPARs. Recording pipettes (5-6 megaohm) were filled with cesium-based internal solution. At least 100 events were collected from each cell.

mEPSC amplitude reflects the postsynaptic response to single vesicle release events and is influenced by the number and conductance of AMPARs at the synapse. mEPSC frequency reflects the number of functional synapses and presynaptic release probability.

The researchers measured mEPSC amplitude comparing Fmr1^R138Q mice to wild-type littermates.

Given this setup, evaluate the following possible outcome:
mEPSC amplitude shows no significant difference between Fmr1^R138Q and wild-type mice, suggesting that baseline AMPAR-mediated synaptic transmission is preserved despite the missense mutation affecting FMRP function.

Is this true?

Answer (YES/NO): NO